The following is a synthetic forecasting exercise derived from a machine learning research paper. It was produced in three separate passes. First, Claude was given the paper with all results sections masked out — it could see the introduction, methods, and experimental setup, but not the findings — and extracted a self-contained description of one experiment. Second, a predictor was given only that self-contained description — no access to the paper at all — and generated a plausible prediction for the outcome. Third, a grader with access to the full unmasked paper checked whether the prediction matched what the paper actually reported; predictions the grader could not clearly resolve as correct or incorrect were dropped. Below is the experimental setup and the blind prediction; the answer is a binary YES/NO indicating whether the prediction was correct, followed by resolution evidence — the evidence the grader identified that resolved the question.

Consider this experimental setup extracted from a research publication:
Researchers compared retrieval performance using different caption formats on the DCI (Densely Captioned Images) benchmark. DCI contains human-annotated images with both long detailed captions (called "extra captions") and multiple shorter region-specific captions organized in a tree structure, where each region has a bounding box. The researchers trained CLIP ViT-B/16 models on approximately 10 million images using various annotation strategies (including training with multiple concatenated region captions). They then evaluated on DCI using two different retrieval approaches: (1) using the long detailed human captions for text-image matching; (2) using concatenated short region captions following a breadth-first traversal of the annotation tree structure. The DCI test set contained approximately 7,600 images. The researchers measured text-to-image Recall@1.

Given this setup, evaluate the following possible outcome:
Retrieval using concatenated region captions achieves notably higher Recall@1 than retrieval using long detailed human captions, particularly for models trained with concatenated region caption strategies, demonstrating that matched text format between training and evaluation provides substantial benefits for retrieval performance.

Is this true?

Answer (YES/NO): YES